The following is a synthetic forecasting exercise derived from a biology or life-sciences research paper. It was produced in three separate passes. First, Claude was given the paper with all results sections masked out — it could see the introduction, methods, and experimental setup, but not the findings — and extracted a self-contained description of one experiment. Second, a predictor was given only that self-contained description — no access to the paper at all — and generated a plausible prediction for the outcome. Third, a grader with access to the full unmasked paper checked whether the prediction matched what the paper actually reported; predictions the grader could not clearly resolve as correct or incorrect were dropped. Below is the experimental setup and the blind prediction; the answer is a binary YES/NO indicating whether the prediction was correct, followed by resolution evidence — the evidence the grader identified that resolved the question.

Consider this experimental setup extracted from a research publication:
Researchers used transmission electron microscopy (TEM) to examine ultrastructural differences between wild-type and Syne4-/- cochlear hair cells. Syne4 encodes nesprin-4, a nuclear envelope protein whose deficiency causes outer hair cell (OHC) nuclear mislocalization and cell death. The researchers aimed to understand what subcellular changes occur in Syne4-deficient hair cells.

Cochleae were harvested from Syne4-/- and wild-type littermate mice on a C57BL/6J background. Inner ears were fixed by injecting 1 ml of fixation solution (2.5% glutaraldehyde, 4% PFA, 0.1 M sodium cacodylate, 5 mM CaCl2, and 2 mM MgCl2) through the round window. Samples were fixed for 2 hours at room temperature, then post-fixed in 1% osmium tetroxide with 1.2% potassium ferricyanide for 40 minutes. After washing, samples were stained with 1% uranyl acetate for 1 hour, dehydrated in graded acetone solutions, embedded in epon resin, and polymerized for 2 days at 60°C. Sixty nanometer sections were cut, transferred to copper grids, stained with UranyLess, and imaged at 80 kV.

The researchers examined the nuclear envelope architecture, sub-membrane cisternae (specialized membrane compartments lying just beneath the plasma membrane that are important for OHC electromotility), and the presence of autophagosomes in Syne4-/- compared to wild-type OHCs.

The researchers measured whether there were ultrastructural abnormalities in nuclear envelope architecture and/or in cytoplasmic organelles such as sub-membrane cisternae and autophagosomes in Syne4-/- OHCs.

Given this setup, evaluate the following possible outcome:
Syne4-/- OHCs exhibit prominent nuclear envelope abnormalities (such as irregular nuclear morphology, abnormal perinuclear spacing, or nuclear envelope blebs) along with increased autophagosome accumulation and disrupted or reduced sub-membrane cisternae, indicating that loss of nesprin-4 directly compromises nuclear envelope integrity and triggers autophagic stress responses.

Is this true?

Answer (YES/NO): NO